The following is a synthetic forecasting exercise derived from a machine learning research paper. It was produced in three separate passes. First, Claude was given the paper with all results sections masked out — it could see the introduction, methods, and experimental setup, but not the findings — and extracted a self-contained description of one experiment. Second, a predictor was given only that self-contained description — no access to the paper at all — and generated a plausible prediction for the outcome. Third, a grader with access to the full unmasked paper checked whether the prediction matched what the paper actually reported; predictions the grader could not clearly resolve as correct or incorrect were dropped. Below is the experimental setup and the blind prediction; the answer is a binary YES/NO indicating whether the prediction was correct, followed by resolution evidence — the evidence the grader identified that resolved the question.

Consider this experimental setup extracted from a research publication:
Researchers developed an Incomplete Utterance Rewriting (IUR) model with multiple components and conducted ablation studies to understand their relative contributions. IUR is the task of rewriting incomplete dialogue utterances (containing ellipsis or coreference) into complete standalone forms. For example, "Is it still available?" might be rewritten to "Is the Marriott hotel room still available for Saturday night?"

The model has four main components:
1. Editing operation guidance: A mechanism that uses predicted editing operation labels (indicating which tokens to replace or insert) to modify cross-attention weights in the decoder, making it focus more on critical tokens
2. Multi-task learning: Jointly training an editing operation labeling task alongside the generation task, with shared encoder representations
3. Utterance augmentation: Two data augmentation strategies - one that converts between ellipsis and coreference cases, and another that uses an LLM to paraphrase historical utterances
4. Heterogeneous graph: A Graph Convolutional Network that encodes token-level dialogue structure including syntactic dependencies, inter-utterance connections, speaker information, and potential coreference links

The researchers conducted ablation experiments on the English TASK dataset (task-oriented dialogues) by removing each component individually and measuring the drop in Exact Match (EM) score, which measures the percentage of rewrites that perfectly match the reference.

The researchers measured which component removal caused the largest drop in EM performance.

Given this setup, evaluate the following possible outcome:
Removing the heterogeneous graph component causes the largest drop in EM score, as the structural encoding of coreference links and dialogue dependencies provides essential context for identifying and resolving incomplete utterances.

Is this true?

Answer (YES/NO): NO